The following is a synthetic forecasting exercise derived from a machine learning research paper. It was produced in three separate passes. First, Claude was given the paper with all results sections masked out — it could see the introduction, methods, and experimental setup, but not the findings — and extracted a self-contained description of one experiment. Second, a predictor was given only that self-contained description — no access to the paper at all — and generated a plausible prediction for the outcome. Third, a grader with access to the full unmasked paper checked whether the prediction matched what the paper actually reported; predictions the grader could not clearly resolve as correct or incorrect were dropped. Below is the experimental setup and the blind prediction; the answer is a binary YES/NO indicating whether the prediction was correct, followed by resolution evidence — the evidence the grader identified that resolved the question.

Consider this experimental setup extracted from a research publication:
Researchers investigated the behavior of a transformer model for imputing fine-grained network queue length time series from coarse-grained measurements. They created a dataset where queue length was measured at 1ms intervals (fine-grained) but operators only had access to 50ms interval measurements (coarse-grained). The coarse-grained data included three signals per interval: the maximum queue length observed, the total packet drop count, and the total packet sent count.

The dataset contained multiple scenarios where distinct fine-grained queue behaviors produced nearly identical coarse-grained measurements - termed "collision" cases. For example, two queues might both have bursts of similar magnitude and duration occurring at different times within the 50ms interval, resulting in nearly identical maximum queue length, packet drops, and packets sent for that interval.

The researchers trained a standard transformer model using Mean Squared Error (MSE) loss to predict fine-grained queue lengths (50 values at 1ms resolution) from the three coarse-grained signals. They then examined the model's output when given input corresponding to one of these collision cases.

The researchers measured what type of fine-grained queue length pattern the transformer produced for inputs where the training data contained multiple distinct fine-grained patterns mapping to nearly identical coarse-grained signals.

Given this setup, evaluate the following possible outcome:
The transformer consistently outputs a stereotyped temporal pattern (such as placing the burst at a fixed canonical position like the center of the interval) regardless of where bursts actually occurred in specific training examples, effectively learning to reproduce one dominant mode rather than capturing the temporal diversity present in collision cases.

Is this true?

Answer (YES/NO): NO